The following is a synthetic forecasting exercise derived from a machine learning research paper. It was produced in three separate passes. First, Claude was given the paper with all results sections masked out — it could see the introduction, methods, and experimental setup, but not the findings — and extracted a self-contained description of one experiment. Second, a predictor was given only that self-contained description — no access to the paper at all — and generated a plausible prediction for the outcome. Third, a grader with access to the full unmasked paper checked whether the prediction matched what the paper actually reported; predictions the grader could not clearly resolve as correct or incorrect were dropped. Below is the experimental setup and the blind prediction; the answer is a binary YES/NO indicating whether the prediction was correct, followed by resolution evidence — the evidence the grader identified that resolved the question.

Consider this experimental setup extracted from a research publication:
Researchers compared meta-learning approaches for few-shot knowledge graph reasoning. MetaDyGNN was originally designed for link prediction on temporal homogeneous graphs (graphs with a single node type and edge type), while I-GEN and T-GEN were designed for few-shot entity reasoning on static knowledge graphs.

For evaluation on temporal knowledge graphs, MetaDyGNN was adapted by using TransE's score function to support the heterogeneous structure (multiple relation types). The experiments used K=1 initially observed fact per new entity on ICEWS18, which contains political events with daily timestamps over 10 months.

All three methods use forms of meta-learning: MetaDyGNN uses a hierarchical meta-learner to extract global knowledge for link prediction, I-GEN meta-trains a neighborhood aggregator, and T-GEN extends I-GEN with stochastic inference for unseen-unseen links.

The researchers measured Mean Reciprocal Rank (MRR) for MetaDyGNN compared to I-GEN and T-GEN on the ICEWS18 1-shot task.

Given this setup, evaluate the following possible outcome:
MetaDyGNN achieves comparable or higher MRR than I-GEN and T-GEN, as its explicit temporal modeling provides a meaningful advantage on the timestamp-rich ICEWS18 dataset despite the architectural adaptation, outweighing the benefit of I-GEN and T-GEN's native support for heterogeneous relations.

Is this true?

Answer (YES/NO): YES